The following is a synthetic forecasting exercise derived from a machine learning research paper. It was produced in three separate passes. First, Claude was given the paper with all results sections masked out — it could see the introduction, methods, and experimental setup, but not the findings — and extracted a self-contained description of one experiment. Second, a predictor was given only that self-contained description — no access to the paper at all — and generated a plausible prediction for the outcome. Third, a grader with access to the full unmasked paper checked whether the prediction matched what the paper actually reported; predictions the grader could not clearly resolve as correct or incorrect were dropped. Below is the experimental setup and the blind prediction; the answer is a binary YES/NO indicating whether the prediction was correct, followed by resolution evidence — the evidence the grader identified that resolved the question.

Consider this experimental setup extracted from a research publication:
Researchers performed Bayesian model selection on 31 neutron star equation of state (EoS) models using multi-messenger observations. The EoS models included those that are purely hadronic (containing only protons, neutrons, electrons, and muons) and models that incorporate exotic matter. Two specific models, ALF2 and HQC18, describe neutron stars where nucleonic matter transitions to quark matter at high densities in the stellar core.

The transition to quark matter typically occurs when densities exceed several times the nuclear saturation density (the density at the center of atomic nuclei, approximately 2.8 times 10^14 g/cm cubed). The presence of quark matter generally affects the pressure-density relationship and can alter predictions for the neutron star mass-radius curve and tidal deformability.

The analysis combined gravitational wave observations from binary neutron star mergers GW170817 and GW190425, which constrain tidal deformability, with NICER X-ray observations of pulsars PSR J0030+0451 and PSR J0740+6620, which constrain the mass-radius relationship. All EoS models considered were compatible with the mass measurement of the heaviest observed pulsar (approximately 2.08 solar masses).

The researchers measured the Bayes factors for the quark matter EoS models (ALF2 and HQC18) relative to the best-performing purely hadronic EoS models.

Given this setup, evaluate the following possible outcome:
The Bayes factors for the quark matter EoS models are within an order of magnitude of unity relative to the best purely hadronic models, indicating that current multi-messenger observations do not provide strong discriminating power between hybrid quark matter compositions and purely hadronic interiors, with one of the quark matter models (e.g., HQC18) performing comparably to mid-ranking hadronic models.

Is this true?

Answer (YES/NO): YES